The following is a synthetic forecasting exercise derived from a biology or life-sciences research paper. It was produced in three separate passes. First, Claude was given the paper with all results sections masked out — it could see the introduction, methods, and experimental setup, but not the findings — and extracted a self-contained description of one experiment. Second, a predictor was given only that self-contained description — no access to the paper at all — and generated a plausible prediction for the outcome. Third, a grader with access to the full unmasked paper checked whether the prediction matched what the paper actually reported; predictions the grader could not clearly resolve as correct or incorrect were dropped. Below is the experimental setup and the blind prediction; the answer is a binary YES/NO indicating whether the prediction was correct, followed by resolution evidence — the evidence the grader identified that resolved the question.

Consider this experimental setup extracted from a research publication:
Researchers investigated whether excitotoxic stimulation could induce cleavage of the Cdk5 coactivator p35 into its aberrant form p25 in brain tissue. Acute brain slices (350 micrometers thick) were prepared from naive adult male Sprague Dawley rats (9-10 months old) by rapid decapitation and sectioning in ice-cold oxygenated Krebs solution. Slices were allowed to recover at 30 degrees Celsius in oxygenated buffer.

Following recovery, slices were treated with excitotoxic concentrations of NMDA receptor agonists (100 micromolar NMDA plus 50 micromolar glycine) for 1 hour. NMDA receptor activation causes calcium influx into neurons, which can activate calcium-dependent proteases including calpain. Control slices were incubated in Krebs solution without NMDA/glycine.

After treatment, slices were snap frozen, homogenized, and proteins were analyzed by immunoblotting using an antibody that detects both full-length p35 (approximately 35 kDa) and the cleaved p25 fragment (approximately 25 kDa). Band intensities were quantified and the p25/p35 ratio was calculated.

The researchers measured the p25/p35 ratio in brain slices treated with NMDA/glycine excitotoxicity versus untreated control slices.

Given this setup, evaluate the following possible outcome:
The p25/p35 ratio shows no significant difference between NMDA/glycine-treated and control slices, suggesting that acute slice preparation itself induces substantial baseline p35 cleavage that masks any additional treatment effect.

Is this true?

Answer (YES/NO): NO